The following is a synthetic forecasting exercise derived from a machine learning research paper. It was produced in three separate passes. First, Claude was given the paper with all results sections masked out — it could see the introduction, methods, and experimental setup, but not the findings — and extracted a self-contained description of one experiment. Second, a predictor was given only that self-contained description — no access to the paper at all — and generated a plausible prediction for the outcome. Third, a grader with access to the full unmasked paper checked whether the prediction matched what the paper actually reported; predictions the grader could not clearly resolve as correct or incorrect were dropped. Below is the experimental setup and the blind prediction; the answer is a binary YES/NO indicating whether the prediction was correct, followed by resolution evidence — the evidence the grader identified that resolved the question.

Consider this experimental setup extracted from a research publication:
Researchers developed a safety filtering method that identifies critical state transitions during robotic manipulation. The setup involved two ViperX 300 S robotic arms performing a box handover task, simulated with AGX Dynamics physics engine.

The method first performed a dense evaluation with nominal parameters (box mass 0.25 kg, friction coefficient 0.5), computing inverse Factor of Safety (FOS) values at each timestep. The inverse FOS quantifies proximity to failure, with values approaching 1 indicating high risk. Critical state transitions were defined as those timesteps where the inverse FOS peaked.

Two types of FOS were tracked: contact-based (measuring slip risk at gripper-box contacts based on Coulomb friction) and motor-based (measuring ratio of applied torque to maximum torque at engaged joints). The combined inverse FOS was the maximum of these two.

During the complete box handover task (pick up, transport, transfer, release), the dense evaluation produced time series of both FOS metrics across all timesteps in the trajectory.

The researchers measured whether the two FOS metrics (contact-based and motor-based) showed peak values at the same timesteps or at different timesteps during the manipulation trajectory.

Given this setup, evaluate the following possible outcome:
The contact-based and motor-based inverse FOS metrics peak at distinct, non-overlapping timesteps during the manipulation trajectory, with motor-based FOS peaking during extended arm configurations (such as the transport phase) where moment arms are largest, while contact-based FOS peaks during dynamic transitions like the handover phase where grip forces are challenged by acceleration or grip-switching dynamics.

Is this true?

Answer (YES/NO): NO